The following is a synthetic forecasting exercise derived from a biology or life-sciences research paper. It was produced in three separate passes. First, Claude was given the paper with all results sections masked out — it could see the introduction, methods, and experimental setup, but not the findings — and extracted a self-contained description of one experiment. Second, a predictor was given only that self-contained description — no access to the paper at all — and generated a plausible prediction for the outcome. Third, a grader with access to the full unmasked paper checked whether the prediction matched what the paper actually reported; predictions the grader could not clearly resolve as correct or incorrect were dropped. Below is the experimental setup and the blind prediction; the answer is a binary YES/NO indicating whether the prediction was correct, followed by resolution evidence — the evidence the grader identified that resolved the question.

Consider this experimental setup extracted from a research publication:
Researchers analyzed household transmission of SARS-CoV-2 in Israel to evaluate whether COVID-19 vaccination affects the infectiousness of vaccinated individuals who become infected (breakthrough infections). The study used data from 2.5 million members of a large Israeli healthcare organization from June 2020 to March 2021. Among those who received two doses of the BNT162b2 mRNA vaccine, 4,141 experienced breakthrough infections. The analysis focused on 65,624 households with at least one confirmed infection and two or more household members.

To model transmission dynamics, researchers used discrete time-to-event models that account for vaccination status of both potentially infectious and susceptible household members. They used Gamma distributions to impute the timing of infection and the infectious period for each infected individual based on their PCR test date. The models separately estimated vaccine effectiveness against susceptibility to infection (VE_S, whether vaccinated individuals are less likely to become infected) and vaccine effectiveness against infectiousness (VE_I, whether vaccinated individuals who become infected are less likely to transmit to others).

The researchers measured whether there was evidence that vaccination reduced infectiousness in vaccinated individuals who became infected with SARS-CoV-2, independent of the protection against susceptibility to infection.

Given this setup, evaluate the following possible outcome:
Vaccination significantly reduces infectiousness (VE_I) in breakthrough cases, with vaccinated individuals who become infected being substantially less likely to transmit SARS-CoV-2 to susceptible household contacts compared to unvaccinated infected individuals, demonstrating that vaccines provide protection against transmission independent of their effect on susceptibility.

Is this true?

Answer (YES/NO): YES